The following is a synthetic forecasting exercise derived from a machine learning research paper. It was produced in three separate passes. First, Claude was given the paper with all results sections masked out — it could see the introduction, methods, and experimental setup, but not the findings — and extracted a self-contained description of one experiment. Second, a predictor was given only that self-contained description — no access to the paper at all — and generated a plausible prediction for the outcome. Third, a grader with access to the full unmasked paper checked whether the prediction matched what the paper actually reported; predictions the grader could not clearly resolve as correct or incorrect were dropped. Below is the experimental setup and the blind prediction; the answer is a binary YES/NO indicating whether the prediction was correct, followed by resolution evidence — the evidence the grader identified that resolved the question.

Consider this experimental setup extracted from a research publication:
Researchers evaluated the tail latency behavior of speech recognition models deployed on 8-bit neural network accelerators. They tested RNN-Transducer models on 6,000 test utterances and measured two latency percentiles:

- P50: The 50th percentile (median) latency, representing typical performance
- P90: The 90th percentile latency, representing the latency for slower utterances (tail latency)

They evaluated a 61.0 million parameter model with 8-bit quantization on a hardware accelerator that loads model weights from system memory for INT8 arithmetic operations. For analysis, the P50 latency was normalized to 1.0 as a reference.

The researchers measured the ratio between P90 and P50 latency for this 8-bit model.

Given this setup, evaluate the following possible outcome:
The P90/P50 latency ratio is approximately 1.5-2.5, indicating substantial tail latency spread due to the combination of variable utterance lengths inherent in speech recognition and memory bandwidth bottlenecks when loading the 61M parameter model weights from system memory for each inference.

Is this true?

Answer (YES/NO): NO